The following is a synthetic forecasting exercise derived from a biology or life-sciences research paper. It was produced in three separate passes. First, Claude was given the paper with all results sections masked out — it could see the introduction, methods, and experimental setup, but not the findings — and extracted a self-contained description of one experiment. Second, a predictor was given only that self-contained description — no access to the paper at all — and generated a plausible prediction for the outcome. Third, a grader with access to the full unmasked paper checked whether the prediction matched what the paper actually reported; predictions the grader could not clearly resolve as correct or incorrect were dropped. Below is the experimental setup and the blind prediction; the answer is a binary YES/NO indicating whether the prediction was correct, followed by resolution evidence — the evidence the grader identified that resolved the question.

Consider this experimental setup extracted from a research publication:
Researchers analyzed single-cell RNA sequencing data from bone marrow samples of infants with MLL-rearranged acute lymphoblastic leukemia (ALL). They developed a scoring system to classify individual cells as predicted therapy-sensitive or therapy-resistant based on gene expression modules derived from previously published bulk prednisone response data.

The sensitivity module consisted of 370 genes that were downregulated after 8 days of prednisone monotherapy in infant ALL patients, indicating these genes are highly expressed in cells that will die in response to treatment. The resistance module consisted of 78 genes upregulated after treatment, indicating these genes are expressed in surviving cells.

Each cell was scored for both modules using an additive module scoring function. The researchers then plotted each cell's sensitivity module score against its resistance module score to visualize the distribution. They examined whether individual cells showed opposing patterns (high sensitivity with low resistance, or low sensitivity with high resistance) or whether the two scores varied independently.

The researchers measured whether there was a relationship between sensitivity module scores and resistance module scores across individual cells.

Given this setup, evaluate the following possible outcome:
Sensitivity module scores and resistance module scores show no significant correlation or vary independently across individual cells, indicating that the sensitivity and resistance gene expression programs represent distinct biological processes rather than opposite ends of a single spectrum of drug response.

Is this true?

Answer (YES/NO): NO